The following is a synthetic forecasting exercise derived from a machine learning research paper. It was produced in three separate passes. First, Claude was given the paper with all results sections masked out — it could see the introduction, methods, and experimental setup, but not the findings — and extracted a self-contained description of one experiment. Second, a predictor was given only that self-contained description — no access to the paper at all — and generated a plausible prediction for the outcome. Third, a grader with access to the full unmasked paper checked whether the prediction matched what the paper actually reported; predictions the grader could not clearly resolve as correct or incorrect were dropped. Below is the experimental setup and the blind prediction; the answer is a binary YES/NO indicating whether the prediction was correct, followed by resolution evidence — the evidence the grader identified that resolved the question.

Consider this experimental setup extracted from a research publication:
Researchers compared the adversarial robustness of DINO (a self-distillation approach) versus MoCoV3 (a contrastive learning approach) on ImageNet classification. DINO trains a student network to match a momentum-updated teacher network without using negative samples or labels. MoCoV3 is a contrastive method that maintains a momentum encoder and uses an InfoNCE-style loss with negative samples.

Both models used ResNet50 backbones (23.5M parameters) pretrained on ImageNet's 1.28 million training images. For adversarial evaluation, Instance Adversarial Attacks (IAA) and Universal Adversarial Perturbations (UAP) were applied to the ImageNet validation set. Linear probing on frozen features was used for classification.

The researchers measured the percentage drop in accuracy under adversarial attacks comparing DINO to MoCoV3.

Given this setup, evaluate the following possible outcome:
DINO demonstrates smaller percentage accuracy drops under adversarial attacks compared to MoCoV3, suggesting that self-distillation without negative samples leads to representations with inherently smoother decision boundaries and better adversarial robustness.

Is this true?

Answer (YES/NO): NO